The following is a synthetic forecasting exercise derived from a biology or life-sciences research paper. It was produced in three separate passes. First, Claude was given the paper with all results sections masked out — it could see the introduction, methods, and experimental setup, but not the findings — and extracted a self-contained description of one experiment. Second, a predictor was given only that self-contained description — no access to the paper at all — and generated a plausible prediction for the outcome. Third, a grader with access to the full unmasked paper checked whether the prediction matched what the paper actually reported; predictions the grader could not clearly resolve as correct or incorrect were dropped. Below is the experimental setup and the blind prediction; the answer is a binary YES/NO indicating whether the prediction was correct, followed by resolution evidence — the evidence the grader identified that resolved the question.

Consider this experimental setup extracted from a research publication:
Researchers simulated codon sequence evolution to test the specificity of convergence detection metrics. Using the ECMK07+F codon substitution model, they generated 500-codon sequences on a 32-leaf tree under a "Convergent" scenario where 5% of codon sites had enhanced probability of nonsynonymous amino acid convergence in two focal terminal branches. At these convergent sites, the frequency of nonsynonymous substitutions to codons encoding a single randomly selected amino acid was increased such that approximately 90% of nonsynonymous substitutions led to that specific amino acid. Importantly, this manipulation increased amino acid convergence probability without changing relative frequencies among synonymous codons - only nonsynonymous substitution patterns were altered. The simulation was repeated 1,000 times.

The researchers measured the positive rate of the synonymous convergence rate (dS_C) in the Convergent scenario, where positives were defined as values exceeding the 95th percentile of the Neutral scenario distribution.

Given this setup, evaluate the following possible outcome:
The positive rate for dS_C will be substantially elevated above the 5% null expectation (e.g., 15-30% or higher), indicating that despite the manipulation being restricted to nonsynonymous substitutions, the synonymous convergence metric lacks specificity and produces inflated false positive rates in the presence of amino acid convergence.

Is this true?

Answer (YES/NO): NO